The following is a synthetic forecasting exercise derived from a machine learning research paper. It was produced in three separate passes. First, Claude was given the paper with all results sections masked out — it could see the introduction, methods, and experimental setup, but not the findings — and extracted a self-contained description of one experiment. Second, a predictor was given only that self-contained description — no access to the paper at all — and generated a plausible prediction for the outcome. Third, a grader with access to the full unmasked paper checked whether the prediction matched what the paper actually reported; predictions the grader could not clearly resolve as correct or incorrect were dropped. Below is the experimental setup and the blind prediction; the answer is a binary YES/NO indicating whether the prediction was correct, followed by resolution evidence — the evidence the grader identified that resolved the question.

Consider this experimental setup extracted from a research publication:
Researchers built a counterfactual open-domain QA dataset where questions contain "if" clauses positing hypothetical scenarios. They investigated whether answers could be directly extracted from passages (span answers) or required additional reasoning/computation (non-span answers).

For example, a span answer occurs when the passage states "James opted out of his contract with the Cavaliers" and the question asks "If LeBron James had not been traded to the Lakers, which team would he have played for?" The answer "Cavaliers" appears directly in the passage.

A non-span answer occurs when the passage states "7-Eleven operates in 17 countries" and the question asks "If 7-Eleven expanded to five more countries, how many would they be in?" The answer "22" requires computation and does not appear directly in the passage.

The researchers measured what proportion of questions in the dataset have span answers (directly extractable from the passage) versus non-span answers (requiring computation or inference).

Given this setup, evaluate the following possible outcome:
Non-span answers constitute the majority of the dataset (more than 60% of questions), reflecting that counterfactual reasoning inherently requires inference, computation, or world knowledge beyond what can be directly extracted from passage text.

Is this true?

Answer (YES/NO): NO